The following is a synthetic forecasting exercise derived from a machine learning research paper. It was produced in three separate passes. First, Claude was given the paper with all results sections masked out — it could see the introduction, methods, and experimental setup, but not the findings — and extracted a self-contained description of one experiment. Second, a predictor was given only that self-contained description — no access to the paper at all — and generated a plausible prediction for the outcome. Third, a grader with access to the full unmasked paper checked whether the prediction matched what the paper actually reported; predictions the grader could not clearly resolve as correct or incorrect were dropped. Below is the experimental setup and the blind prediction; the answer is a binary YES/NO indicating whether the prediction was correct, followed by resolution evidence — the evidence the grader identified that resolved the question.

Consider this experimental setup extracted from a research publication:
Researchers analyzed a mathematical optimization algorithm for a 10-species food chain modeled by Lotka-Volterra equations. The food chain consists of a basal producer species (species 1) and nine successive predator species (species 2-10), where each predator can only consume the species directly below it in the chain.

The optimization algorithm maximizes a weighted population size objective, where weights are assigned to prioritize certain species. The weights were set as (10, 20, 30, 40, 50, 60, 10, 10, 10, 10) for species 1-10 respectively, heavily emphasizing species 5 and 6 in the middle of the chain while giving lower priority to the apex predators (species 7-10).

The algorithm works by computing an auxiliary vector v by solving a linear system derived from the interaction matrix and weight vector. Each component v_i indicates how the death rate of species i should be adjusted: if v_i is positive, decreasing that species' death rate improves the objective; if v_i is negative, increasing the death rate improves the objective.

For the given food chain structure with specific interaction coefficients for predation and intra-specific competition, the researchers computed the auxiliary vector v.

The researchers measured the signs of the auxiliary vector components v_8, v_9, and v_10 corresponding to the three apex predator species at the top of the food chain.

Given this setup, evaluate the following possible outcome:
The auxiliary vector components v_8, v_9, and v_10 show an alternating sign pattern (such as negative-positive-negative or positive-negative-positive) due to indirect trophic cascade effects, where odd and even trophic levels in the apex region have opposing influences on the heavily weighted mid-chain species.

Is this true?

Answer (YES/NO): YES